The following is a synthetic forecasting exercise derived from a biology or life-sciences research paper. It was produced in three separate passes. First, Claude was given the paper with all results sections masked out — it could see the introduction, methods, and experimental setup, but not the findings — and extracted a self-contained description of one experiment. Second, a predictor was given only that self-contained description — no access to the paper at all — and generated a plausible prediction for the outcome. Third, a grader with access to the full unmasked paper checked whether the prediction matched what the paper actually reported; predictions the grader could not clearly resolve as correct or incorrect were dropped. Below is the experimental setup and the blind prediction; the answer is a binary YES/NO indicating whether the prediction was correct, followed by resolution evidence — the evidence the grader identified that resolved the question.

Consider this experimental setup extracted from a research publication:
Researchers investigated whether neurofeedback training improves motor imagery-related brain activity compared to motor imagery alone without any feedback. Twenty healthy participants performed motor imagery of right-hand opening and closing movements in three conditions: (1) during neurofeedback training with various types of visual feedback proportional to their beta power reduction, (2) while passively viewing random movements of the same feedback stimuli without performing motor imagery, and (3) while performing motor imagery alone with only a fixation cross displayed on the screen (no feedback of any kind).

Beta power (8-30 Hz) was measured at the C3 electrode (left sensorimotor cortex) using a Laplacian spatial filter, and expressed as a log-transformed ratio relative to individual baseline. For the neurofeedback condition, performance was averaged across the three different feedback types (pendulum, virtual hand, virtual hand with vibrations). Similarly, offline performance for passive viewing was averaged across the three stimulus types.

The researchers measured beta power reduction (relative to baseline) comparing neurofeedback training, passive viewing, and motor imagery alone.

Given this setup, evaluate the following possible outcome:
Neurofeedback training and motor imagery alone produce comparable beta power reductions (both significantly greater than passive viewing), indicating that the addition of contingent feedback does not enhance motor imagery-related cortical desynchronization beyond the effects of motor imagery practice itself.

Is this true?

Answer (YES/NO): NO